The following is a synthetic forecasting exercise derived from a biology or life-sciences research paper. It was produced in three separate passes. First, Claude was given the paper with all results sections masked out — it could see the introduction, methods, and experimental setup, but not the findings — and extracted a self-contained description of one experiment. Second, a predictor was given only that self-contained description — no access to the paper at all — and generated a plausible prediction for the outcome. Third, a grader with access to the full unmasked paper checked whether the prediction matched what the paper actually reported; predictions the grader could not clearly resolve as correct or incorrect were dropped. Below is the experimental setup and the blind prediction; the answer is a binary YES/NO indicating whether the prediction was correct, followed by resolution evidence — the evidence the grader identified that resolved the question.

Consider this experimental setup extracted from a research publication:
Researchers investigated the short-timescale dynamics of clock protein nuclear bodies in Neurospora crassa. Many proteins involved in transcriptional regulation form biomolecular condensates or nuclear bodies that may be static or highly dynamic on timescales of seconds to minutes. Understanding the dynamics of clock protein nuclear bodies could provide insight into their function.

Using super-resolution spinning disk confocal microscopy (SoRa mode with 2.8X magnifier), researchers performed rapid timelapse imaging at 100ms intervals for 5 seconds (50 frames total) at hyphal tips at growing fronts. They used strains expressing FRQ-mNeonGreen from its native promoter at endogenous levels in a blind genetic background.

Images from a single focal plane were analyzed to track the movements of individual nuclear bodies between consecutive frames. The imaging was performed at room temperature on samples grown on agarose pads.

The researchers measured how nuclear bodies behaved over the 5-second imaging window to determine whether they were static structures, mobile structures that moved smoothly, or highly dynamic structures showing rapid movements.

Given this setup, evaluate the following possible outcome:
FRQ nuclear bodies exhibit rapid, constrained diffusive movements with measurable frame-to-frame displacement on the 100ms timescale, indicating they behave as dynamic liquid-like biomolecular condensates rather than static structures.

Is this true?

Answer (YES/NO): YES